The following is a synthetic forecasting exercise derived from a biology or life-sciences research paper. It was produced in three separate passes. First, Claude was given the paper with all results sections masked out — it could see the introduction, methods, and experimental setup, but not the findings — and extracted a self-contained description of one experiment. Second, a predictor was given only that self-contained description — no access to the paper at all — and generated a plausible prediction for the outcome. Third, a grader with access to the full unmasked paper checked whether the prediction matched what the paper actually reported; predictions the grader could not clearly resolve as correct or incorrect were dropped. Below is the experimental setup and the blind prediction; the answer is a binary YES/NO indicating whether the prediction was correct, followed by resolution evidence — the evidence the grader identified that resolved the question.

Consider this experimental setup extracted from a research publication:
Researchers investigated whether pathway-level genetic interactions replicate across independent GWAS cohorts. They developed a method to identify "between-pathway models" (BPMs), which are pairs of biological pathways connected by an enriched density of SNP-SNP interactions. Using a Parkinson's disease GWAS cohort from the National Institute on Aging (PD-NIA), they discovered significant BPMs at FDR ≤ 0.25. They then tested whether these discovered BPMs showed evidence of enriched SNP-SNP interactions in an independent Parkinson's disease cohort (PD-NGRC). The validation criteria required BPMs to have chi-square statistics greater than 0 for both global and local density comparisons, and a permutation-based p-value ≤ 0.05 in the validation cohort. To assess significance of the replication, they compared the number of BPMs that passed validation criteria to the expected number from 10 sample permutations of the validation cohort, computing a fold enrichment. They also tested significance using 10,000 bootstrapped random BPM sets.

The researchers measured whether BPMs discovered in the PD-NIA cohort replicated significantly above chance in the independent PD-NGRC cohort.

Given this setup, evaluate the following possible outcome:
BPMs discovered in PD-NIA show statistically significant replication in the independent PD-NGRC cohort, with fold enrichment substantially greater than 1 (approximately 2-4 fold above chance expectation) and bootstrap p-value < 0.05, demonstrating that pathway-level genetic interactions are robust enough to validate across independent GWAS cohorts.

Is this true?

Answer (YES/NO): NO